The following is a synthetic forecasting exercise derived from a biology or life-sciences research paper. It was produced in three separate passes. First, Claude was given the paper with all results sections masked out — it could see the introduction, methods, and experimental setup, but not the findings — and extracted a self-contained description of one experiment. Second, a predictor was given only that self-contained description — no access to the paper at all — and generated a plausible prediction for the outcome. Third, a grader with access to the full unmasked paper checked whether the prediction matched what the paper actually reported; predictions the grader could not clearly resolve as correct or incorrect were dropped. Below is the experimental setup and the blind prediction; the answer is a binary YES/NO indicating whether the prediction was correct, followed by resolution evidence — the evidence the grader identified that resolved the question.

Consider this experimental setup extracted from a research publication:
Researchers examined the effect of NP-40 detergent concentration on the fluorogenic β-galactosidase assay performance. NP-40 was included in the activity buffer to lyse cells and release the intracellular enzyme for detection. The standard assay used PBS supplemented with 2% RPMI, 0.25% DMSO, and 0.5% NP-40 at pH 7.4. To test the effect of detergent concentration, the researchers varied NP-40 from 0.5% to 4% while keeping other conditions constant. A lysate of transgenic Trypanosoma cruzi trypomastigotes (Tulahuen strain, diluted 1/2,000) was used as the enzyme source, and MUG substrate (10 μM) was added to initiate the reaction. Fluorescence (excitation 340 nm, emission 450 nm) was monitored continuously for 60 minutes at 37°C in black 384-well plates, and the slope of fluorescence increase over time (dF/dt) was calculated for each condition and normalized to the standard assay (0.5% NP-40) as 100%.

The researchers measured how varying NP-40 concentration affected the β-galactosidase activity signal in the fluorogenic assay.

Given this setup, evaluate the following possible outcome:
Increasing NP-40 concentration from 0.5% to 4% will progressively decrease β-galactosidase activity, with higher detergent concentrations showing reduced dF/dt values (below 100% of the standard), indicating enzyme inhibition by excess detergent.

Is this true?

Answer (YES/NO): NO